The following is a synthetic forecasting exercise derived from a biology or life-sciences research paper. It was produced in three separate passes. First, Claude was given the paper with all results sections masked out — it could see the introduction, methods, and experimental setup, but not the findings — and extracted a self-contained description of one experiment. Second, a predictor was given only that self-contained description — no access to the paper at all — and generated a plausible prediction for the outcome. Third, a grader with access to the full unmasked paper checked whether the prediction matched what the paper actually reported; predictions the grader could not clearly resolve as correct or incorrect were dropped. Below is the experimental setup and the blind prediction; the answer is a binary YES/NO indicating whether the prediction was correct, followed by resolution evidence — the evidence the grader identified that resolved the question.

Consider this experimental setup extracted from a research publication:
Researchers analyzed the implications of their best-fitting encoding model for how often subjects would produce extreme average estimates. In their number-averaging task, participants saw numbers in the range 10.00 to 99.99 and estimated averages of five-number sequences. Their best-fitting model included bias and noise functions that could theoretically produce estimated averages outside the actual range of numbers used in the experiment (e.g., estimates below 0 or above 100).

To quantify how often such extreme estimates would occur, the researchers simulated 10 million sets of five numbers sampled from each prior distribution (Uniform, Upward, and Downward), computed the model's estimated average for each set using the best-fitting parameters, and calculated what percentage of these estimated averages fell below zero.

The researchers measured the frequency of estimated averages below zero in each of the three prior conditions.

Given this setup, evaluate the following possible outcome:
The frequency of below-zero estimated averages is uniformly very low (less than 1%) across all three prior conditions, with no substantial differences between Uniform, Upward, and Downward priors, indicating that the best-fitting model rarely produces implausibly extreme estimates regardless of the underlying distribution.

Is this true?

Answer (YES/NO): NO